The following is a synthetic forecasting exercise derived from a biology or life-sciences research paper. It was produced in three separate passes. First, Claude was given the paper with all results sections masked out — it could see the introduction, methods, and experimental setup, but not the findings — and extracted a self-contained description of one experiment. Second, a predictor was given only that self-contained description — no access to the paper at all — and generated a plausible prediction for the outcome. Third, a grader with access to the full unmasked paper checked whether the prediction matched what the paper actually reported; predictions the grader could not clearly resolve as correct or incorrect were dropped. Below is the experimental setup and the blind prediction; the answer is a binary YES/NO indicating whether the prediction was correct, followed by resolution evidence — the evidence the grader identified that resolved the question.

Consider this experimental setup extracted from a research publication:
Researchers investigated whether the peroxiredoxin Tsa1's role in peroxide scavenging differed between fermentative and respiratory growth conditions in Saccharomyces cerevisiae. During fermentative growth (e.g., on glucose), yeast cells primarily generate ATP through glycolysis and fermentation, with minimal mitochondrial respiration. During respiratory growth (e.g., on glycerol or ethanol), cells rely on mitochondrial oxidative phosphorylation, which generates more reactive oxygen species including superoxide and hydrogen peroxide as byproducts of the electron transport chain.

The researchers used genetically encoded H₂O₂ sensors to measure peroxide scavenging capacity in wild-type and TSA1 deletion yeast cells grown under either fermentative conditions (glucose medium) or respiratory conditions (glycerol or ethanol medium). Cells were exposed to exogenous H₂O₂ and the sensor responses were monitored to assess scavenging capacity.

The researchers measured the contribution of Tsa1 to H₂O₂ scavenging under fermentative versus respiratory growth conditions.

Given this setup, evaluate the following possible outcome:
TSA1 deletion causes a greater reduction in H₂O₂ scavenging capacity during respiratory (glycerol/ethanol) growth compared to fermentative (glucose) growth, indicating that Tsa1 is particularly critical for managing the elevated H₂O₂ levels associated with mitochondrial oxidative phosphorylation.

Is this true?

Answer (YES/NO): NO